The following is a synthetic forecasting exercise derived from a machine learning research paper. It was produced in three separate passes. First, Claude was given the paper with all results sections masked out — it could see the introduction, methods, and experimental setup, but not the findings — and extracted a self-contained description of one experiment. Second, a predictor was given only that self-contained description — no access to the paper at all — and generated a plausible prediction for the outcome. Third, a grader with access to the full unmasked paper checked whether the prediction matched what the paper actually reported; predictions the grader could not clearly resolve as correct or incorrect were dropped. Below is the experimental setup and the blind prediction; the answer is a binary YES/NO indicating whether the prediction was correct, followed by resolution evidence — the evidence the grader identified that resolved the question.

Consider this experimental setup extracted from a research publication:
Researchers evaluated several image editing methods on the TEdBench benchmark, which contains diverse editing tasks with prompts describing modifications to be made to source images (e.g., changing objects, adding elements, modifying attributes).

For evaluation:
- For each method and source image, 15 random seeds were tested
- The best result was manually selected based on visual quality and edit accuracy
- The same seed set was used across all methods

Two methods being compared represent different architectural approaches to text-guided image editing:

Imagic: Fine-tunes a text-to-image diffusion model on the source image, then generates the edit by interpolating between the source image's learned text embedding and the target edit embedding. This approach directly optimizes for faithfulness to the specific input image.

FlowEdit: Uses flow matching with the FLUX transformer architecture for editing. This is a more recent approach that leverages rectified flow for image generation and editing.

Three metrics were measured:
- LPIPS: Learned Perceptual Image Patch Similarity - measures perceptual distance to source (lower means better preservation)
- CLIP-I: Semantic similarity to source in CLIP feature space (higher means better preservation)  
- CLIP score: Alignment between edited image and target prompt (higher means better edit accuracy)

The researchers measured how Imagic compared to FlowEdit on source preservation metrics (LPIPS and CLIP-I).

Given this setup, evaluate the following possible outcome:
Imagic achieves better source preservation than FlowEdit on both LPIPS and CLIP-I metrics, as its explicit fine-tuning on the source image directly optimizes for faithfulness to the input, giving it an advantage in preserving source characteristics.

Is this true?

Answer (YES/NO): NO